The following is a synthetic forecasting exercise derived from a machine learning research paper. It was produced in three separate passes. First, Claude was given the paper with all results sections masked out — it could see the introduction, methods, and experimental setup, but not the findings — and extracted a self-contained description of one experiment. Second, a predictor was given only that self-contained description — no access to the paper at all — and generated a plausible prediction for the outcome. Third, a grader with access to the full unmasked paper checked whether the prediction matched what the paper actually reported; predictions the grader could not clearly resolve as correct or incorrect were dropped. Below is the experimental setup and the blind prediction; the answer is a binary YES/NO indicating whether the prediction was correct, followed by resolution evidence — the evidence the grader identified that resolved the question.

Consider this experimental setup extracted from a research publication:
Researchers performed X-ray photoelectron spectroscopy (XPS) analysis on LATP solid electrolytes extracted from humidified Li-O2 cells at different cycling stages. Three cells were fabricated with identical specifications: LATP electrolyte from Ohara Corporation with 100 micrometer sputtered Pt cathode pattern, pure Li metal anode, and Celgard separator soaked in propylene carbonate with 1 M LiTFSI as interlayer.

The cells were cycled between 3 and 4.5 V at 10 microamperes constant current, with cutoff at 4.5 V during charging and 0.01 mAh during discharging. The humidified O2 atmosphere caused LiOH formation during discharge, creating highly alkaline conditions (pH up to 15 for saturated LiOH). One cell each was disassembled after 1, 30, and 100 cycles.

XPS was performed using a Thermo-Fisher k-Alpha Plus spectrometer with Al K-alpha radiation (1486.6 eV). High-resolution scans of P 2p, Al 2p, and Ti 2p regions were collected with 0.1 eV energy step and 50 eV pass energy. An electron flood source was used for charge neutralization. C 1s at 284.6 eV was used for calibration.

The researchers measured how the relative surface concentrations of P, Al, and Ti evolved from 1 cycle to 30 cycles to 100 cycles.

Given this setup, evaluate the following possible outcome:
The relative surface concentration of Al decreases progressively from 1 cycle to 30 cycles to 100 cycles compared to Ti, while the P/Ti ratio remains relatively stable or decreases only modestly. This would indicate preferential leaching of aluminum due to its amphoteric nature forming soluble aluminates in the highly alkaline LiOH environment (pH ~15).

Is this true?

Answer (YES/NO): NO